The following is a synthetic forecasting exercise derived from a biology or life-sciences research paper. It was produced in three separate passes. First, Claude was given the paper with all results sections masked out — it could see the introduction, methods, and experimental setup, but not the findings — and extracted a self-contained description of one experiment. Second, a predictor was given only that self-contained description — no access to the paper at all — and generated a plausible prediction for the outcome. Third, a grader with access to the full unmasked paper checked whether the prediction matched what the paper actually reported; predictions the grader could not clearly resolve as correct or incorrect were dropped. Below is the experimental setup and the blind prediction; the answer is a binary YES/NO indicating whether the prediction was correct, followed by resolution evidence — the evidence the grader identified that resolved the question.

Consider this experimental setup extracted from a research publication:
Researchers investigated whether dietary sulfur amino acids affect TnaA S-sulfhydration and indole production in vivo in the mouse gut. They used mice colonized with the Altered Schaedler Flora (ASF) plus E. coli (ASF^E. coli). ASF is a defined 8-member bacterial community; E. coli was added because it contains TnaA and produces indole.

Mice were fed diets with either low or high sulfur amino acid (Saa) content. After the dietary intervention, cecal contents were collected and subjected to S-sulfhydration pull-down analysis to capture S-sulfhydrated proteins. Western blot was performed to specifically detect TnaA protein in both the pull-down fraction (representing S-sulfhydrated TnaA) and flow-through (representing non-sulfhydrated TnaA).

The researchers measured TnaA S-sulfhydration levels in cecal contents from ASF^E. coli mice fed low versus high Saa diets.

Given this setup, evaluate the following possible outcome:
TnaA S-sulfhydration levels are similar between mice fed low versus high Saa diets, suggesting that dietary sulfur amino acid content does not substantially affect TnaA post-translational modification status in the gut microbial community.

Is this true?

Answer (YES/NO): NO